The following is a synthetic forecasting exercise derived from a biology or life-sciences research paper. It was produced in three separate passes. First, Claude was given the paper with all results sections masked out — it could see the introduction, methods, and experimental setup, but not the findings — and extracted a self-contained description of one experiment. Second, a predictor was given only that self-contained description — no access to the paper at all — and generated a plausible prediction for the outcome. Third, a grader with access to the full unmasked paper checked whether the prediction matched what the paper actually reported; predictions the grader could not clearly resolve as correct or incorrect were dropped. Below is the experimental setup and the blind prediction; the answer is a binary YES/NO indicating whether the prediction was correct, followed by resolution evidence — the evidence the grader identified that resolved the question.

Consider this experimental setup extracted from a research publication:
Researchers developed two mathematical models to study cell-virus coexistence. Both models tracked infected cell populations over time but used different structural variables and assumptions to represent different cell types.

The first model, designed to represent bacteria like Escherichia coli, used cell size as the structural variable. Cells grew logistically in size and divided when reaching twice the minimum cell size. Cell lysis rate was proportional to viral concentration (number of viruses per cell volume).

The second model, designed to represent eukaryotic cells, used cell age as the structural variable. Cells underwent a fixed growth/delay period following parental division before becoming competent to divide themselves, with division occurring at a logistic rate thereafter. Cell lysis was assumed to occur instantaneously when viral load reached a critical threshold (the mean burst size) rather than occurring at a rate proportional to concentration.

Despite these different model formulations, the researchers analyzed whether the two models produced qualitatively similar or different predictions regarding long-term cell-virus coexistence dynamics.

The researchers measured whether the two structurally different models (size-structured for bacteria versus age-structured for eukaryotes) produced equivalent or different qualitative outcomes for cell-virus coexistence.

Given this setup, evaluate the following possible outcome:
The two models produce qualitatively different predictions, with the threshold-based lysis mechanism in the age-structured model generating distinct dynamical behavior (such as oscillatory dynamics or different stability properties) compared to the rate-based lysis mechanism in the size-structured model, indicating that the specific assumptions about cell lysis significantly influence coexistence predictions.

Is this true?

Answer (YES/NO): NO